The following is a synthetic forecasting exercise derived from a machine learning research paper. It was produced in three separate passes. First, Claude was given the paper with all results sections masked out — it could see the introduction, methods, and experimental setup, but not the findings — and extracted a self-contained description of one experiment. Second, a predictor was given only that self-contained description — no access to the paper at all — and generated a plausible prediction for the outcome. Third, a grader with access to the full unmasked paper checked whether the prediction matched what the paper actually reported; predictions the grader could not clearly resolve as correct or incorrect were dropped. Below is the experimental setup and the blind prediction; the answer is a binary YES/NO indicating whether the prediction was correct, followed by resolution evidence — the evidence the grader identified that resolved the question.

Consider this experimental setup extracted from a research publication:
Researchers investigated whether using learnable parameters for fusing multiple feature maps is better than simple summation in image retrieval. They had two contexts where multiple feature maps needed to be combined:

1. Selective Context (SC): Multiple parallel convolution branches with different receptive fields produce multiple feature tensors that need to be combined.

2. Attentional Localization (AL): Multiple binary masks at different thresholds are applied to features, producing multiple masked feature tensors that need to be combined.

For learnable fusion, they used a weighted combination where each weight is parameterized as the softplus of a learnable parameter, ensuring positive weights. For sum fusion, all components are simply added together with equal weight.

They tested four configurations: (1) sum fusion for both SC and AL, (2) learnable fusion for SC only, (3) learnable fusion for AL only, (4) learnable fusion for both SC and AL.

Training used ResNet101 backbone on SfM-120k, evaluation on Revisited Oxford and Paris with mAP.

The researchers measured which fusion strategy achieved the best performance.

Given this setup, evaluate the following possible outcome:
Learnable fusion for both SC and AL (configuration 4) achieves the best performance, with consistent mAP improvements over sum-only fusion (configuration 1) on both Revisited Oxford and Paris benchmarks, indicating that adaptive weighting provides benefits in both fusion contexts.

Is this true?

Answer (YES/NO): YES